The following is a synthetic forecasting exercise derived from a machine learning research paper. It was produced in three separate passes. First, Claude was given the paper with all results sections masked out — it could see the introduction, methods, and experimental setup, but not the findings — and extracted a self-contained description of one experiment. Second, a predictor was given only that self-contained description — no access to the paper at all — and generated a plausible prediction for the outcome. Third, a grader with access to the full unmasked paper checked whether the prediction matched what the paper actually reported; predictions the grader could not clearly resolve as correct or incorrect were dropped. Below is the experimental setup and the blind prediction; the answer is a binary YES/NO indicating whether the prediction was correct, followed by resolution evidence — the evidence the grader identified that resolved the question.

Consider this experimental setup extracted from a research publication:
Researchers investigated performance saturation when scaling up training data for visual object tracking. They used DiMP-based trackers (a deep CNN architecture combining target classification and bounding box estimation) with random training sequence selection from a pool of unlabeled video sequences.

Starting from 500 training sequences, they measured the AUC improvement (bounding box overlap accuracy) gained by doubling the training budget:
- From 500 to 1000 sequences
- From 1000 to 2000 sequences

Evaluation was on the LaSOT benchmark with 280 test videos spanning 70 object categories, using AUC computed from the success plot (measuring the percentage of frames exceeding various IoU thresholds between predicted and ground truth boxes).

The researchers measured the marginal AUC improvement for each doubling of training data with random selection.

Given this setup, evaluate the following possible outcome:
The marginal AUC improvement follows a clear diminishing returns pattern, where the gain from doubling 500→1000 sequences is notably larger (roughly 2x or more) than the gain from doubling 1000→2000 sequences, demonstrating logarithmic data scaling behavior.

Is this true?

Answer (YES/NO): YES